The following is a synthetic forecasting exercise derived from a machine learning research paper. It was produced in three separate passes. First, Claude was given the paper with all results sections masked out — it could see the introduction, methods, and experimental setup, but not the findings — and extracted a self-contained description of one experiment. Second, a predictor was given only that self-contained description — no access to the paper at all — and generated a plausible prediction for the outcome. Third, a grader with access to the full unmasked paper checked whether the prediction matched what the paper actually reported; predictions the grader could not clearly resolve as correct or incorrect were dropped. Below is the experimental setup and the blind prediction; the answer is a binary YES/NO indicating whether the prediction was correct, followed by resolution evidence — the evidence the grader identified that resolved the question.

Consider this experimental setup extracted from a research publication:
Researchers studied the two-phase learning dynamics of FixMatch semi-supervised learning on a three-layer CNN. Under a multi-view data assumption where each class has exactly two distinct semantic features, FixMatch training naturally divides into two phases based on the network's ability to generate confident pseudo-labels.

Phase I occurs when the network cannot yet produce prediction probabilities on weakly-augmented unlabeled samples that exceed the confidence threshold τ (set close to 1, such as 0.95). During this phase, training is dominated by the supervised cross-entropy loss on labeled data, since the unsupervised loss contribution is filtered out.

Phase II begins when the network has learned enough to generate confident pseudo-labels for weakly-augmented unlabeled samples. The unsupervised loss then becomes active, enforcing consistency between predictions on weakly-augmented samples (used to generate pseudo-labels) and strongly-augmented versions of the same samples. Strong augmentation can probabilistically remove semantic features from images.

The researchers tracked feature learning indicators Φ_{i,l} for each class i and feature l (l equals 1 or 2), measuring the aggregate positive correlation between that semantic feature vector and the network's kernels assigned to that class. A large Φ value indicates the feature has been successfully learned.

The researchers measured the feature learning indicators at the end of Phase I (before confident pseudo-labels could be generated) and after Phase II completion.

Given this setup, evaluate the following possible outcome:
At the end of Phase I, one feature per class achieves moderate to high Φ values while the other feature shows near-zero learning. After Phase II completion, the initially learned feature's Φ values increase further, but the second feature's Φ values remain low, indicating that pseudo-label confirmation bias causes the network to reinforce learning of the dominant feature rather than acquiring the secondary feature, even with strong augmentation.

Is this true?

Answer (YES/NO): NO